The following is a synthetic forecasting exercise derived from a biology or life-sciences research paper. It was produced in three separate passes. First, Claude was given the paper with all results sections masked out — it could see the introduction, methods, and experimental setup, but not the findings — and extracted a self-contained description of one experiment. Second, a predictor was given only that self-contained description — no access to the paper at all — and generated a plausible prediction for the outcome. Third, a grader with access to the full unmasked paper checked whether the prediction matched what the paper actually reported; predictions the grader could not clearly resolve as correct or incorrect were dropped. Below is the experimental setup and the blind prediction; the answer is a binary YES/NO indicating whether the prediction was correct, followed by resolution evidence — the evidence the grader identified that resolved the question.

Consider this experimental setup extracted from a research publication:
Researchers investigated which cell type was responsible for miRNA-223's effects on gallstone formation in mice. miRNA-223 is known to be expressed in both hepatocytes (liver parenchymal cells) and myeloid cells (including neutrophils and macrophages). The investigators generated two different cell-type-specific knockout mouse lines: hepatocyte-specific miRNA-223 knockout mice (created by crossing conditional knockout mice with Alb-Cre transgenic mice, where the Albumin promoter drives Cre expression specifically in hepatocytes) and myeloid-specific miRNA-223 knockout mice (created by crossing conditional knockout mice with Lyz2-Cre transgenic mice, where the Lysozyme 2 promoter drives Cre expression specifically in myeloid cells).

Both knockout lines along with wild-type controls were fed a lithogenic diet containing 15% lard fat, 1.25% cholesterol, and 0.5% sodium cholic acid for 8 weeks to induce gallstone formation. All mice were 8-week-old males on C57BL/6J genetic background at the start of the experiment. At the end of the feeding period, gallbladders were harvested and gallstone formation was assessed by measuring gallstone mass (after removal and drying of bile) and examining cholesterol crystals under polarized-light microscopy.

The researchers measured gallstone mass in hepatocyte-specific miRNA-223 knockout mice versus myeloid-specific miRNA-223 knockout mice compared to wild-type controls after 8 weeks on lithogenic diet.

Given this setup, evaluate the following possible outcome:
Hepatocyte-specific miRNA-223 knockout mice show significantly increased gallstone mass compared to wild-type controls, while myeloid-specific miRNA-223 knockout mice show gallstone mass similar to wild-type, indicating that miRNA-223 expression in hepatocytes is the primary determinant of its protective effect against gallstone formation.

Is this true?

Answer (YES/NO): YES